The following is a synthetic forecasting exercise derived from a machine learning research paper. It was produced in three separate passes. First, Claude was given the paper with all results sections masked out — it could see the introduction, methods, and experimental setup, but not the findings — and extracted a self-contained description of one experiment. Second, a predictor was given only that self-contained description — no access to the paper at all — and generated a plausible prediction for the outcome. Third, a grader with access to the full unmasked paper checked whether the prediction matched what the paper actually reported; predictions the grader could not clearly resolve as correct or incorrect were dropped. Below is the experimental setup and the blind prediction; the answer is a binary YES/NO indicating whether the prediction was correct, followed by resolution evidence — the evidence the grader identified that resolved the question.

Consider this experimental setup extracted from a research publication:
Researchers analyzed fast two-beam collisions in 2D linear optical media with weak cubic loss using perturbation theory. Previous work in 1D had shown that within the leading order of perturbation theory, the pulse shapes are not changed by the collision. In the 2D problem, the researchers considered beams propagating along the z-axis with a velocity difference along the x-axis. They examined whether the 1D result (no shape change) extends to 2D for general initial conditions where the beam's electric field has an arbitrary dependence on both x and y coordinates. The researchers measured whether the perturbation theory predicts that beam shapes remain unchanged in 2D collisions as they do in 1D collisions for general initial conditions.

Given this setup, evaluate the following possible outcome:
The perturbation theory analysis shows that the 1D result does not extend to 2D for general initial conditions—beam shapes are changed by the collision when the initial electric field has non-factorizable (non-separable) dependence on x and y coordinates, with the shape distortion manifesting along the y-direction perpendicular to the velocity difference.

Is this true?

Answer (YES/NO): NO